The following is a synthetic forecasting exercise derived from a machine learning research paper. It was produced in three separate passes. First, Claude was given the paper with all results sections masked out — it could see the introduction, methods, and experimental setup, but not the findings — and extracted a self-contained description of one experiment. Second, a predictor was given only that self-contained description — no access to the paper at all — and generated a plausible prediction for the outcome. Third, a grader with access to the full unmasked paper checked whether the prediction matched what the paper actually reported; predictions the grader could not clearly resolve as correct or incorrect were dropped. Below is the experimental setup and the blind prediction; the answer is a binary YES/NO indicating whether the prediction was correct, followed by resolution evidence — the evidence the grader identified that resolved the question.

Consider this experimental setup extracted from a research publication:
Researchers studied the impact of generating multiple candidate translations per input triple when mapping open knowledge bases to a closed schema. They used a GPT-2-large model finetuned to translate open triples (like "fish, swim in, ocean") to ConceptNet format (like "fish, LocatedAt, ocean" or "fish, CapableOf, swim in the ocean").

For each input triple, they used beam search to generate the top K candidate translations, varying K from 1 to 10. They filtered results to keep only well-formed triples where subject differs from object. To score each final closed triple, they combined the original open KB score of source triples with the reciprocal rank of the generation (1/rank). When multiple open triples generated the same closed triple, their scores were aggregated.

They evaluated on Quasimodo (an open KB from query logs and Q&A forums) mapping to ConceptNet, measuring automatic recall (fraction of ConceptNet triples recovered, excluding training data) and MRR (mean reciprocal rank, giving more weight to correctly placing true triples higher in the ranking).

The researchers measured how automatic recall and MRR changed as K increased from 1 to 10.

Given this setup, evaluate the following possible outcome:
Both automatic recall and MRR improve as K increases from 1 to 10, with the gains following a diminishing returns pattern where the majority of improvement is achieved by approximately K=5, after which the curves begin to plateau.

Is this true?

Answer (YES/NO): NO